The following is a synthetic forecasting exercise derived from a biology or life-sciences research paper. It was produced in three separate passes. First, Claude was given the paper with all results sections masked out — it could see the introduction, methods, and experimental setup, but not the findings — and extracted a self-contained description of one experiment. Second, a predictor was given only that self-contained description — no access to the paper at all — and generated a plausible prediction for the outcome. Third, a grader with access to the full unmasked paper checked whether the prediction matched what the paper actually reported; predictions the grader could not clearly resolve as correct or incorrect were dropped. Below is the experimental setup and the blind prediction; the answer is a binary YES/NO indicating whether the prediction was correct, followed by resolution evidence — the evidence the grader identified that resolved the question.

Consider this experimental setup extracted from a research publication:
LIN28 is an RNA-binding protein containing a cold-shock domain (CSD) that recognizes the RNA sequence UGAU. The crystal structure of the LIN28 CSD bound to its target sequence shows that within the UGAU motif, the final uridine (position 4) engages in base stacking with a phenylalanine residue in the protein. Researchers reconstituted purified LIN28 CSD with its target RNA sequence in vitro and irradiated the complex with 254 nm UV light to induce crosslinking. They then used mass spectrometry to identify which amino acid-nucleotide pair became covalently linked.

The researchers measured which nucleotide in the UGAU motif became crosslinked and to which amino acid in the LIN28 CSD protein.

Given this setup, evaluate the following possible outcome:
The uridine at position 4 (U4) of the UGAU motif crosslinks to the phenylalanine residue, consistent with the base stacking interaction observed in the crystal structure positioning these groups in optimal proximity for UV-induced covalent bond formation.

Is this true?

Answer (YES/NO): YES